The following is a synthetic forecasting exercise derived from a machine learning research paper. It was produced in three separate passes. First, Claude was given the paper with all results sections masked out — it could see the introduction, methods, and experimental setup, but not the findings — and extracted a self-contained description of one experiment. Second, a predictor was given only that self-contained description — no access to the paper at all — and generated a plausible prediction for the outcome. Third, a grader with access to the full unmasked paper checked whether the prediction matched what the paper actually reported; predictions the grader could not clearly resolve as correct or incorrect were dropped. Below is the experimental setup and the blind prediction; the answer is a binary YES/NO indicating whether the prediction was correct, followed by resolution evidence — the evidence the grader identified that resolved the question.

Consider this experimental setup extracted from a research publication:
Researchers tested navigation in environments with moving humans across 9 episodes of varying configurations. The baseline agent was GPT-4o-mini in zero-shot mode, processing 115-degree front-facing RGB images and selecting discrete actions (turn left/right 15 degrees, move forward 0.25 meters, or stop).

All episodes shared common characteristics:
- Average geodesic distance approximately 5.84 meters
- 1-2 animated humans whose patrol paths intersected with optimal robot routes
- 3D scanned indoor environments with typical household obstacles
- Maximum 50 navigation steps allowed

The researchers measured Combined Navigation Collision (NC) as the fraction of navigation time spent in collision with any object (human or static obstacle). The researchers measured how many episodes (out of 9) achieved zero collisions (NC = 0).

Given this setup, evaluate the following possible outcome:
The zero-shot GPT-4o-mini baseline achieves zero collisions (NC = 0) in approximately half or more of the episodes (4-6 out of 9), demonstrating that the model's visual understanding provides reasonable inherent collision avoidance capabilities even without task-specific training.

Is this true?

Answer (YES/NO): NO